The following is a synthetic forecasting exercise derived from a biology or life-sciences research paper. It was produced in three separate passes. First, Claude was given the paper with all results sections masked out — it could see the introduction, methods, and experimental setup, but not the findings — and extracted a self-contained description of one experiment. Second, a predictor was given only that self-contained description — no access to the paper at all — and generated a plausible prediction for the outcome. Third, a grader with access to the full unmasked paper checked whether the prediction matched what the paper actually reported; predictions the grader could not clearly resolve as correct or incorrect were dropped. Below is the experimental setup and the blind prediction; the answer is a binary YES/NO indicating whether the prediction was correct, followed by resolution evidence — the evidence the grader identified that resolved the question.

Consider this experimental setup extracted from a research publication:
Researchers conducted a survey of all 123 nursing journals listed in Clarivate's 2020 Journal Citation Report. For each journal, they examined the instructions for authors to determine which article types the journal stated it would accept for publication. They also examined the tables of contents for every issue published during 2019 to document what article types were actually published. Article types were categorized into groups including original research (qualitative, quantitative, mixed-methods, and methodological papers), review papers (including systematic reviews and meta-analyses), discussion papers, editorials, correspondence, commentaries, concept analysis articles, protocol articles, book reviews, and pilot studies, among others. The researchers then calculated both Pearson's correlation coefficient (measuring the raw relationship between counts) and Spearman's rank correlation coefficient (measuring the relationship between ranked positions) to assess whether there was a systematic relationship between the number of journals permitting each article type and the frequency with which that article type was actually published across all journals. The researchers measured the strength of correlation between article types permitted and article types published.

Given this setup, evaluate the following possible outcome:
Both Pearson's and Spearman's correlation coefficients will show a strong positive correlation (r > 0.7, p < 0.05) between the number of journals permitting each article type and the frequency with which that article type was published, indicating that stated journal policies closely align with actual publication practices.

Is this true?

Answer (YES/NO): YES